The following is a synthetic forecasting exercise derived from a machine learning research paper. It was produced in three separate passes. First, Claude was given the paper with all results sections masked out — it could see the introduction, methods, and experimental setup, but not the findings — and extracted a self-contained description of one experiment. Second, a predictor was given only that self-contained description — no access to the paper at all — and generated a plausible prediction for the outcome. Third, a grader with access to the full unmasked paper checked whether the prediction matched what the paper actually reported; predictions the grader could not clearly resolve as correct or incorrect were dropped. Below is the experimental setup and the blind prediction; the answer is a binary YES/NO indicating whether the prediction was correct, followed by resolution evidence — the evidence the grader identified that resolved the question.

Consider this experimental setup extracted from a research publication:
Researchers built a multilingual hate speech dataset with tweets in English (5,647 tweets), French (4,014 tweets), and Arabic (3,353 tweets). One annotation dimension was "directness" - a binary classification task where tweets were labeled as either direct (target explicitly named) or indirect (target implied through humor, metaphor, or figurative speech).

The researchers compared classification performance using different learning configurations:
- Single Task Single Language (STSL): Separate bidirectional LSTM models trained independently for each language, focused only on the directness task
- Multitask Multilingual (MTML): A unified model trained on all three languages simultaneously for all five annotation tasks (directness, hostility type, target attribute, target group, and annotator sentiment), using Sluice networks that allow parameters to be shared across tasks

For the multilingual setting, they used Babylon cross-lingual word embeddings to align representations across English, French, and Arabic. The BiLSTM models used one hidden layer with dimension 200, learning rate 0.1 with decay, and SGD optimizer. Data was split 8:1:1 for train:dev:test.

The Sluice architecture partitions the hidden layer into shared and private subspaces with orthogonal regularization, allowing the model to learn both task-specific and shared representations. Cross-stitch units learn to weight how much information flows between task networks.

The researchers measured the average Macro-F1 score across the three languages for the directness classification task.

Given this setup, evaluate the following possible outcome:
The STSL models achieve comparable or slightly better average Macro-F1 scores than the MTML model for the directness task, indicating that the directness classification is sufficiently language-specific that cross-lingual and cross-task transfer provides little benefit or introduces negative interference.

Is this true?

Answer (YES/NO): YES